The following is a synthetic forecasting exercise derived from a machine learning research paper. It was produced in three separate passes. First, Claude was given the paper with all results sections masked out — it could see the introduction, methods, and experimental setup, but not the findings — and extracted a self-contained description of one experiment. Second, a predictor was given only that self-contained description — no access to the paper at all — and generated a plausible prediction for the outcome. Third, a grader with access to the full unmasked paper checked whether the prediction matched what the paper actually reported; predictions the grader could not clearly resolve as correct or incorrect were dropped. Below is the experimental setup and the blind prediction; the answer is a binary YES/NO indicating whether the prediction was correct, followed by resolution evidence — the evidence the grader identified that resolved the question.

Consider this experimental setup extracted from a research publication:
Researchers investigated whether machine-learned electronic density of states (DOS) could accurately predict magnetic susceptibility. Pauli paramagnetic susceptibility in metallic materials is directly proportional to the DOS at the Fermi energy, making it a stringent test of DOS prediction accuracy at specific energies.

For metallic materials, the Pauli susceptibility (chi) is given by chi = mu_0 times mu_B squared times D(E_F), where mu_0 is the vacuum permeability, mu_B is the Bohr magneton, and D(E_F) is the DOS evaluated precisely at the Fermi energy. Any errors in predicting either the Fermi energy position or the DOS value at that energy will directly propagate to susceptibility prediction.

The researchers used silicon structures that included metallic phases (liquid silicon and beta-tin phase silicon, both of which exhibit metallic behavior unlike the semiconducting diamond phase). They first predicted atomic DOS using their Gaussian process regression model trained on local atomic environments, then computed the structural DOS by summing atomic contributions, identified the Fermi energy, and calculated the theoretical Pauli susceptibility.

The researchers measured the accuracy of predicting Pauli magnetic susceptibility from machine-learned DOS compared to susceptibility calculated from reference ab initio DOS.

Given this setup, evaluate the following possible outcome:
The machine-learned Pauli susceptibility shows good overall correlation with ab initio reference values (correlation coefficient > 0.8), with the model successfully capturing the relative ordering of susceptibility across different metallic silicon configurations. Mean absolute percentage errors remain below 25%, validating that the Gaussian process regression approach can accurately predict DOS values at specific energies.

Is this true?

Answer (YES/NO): NO